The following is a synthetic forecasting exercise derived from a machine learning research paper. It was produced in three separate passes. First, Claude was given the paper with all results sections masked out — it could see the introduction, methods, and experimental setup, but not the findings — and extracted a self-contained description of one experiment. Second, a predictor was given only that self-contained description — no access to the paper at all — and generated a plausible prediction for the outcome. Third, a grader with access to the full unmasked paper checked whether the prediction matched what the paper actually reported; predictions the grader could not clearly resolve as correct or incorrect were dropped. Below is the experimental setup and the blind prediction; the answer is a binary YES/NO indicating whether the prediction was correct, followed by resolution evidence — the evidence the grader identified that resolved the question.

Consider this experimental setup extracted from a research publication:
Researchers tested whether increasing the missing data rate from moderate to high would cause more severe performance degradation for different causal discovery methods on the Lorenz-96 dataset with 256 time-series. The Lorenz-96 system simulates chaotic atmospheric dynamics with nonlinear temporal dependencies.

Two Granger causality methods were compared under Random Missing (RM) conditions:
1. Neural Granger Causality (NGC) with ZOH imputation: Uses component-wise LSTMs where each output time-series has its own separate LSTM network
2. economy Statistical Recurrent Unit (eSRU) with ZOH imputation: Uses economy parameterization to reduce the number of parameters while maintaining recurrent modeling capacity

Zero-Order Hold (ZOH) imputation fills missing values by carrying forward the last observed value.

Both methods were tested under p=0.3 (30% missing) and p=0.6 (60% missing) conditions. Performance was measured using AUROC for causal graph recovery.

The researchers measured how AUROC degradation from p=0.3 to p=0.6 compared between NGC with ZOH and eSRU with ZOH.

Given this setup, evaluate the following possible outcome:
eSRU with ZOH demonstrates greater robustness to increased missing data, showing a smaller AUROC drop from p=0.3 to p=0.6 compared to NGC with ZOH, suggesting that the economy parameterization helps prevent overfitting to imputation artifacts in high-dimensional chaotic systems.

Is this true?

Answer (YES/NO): YES